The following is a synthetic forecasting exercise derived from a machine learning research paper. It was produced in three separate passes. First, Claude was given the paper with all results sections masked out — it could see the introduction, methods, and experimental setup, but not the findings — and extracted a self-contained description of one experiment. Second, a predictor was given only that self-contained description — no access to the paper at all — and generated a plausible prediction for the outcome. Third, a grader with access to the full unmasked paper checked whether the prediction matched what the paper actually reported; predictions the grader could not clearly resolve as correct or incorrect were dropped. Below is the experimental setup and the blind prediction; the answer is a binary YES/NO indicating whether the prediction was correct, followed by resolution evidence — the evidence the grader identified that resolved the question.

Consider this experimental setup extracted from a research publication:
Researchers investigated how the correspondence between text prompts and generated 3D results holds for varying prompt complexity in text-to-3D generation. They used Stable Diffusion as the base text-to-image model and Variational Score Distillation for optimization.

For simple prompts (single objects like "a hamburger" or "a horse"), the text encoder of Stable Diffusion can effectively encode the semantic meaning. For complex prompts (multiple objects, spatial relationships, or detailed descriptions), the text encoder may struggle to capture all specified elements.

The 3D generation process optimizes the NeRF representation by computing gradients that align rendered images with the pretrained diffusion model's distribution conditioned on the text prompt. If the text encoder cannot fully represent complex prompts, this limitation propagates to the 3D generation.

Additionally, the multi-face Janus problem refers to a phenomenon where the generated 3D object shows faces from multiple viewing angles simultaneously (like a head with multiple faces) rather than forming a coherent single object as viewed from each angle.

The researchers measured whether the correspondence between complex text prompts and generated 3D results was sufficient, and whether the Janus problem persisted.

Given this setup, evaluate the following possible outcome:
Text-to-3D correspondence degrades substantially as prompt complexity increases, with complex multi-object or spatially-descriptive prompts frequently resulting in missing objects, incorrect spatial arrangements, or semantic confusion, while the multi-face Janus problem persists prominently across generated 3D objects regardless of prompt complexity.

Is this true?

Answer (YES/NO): NO